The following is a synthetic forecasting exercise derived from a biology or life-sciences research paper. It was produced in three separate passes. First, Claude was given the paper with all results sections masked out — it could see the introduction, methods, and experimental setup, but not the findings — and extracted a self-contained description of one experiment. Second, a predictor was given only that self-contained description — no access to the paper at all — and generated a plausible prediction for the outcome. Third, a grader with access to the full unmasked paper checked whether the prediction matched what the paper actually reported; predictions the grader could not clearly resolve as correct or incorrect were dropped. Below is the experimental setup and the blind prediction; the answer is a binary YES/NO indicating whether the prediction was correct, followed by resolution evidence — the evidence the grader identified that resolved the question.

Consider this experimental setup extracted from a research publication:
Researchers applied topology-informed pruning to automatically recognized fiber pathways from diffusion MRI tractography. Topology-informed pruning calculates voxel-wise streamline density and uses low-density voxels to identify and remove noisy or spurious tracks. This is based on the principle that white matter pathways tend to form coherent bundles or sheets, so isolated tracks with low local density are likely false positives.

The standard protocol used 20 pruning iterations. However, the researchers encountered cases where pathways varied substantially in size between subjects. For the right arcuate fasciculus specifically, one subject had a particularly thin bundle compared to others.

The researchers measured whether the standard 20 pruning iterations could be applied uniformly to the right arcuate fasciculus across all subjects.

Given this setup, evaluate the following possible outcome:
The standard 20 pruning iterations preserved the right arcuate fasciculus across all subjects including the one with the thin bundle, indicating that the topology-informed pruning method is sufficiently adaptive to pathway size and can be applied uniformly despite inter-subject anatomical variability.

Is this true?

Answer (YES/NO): NO